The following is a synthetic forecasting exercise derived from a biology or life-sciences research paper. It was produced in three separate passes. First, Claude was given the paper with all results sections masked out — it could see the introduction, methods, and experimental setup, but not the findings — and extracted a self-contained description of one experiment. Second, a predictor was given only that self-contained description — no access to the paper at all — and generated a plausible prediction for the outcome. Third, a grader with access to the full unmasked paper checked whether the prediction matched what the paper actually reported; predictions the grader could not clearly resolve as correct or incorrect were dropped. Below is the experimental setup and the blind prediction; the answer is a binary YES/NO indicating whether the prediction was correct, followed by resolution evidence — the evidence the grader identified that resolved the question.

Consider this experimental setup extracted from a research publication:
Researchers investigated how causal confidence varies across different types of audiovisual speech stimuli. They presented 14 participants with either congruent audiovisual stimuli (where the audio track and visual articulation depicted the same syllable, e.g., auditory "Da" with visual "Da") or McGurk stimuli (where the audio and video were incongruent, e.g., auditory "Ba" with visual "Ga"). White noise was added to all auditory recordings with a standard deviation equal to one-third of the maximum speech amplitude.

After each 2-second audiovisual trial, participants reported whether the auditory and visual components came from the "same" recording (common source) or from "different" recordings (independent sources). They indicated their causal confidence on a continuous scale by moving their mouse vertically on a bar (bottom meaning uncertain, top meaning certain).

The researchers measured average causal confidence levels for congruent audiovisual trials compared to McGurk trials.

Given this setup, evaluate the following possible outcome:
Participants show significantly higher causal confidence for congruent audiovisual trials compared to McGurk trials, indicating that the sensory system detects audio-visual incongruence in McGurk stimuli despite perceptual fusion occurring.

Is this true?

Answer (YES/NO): NO